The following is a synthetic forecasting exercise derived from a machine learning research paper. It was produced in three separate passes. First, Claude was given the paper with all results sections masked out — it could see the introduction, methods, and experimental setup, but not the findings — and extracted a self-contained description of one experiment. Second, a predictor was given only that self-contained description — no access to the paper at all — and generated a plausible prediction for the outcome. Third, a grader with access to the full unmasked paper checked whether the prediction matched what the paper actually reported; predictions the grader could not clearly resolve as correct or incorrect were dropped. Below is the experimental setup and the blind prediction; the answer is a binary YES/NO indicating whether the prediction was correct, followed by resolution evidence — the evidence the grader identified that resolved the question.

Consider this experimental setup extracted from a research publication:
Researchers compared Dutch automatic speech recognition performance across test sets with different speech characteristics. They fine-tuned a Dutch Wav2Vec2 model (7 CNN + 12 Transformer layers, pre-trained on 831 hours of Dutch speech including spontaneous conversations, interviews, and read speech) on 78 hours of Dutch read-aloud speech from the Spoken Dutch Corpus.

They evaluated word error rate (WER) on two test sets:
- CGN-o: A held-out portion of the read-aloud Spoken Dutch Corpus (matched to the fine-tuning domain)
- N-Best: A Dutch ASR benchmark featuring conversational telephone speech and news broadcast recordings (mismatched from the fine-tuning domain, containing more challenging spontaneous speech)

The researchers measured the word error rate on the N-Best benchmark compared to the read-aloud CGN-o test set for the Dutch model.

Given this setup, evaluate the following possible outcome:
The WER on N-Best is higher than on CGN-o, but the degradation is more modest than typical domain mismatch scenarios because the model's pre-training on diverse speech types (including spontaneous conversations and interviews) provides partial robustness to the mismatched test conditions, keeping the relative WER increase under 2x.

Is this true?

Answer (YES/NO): NO